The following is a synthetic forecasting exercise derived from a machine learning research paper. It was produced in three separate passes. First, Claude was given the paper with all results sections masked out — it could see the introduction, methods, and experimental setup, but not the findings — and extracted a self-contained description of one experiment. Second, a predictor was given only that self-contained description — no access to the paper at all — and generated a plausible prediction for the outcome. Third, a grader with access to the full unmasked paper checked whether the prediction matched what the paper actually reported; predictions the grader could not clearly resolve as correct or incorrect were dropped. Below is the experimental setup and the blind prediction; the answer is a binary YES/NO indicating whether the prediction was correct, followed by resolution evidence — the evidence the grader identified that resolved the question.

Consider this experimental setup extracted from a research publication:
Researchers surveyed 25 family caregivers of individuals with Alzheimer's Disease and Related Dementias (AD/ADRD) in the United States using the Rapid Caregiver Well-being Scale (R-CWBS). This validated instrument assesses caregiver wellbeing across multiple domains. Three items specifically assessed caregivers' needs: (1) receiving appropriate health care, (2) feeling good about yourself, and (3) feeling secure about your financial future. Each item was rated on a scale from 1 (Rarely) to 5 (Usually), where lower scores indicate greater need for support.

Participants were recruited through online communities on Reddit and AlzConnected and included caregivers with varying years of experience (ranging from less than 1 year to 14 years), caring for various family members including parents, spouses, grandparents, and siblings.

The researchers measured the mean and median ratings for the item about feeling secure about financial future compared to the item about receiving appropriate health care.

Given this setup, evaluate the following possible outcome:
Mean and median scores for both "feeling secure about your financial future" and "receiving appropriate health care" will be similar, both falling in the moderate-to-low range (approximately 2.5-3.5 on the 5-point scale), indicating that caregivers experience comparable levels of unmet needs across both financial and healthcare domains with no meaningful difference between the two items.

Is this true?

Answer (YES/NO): NO